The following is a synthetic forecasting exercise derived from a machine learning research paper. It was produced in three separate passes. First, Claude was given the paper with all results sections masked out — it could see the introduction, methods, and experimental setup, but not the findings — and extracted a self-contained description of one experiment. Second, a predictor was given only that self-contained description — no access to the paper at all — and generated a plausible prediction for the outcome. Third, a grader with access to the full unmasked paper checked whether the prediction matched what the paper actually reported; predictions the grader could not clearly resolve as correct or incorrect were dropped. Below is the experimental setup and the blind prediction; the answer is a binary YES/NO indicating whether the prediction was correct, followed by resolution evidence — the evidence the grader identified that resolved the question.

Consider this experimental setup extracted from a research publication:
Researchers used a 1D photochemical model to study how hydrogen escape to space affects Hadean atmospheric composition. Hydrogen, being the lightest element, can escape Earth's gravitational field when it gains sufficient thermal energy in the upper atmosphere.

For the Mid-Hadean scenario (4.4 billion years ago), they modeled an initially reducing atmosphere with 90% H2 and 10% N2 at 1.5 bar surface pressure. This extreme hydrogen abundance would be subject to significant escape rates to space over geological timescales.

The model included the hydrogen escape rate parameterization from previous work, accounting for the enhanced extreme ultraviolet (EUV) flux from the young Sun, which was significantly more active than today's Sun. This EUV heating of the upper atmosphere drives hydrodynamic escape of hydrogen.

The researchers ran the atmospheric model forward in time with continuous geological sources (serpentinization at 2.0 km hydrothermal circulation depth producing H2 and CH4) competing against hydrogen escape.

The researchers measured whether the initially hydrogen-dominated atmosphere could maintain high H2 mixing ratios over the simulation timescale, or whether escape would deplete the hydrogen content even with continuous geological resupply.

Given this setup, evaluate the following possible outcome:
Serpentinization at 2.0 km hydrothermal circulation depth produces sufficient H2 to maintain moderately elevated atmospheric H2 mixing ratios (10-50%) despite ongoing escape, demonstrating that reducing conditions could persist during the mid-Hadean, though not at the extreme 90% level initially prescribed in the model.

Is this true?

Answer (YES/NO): NO